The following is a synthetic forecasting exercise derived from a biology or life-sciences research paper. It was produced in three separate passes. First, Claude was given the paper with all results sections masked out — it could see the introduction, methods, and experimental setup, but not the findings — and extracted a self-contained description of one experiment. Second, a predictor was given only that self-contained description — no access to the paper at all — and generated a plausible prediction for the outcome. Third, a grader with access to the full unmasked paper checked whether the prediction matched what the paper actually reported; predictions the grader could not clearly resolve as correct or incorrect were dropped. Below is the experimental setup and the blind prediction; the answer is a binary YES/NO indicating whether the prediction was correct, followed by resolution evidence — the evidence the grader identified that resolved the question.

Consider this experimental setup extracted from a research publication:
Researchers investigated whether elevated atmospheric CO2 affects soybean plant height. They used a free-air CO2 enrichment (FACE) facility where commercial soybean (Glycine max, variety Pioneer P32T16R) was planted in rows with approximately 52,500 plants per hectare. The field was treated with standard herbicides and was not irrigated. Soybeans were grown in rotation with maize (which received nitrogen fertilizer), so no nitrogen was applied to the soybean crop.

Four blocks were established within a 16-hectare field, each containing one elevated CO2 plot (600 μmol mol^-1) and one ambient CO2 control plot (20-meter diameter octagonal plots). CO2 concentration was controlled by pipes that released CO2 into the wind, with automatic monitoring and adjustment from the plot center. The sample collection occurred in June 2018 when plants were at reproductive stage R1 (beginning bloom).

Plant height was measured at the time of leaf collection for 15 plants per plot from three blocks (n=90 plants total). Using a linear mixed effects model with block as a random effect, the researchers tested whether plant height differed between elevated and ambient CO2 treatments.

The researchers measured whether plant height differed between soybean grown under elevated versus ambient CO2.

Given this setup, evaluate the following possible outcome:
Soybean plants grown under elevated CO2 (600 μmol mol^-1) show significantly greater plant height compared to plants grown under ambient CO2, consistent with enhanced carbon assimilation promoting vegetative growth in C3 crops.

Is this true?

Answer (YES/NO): YES